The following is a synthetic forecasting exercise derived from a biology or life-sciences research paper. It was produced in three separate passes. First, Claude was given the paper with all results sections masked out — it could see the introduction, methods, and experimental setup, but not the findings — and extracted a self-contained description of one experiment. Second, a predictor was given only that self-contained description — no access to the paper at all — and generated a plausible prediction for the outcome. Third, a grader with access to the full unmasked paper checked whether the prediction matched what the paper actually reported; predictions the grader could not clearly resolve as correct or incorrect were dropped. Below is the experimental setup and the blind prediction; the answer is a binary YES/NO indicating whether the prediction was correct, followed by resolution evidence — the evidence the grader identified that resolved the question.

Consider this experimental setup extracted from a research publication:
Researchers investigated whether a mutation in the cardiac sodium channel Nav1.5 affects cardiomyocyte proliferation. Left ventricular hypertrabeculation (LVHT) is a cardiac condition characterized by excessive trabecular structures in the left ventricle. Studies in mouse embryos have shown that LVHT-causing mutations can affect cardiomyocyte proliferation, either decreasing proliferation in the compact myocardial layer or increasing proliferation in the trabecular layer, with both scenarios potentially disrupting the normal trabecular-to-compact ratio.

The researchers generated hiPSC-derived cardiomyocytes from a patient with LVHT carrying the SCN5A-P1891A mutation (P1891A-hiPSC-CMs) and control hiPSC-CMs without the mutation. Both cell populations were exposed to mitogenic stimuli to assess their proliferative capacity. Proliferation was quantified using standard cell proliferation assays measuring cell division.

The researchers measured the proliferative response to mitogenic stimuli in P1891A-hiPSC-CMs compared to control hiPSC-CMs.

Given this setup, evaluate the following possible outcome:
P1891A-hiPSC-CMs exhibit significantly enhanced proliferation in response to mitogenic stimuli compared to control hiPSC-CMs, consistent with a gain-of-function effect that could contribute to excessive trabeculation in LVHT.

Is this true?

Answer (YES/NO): NO